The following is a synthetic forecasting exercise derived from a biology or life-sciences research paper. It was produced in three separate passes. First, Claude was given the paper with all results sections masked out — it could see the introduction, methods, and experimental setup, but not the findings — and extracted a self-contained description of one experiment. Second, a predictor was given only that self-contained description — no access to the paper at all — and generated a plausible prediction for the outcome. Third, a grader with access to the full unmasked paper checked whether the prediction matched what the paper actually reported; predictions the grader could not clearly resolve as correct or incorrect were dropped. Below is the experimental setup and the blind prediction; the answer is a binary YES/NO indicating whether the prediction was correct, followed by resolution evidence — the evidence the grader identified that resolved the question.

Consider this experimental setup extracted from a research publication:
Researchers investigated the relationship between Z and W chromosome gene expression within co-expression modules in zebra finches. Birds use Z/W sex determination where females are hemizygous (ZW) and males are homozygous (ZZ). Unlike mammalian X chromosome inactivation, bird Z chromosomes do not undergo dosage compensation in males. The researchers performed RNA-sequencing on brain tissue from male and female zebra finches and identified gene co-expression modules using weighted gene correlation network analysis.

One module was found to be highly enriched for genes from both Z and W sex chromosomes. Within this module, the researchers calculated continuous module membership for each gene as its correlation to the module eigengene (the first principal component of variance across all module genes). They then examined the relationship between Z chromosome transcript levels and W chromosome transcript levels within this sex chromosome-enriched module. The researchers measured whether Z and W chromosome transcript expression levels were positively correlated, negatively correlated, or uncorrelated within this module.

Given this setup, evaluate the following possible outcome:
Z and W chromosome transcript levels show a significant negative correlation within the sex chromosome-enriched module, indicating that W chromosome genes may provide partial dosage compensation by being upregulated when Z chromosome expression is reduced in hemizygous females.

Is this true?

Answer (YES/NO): YES